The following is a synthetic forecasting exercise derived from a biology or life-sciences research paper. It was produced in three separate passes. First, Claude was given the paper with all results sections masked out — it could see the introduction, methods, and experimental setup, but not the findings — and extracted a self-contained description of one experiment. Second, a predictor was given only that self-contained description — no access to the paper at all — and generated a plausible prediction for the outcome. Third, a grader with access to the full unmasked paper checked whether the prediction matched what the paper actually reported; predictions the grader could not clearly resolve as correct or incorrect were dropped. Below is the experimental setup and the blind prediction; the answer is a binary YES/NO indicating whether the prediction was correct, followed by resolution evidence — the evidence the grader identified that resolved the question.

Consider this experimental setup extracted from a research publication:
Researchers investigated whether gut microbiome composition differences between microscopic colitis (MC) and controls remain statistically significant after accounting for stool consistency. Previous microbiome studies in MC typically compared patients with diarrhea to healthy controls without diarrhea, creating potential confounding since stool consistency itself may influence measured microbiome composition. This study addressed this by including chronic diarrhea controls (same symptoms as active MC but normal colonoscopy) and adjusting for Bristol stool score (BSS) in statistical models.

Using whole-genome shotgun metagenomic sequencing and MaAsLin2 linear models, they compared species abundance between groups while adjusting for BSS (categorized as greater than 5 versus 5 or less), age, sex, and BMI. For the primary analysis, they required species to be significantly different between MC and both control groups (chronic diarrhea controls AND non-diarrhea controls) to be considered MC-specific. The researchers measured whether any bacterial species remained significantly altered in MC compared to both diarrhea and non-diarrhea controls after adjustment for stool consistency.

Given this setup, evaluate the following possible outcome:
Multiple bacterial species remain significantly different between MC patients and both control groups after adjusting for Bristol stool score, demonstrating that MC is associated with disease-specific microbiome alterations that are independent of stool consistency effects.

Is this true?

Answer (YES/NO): YES